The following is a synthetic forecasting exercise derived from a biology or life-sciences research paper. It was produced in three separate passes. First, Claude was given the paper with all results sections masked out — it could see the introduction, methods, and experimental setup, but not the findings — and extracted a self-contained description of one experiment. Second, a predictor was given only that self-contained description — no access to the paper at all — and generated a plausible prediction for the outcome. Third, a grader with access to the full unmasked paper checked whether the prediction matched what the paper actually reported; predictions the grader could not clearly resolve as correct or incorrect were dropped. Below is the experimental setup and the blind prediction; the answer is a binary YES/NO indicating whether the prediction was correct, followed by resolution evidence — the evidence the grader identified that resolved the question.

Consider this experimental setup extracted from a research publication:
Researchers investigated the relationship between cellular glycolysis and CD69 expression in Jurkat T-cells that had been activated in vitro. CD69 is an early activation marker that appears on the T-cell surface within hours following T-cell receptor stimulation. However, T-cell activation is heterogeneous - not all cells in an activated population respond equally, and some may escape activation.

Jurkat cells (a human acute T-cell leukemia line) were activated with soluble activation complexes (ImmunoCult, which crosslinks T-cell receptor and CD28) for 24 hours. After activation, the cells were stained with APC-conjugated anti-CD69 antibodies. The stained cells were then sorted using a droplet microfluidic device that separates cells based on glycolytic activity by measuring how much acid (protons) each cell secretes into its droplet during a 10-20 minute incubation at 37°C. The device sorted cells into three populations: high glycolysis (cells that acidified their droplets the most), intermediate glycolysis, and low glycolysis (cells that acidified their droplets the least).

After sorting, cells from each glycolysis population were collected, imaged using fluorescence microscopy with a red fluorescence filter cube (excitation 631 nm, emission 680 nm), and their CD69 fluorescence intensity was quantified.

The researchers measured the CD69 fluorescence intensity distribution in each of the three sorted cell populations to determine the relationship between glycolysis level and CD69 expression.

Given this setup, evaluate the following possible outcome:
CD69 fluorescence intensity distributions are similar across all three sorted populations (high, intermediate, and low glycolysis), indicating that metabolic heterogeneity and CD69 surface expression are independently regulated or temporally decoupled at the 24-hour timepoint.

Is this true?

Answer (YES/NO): NO